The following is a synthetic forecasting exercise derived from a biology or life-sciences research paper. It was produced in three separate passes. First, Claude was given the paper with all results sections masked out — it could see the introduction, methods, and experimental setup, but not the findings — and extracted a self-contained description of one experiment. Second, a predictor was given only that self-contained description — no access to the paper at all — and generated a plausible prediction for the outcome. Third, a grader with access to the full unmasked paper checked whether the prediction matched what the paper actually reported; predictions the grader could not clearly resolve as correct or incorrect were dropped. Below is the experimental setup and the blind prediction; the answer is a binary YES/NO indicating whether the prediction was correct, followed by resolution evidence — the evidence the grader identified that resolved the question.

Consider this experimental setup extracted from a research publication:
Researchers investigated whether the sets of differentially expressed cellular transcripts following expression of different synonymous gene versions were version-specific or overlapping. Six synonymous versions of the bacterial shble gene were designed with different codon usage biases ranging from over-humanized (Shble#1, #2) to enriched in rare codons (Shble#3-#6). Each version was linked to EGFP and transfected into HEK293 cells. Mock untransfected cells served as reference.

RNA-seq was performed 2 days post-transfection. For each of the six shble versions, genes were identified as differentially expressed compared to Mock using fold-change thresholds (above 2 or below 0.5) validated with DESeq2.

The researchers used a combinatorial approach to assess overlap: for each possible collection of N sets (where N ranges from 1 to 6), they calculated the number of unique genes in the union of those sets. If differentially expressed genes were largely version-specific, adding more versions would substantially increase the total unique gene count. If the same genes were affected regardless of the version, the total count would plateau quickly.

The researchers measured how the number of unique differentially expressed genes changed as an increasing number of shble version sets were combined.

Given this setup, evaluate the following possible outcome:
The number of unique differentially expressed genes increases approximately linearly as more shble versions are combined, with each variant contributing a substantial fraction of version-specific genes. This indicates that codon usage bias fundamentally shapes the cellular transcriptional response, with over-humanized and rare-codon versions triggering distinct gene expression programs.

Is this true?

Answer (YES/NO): NO